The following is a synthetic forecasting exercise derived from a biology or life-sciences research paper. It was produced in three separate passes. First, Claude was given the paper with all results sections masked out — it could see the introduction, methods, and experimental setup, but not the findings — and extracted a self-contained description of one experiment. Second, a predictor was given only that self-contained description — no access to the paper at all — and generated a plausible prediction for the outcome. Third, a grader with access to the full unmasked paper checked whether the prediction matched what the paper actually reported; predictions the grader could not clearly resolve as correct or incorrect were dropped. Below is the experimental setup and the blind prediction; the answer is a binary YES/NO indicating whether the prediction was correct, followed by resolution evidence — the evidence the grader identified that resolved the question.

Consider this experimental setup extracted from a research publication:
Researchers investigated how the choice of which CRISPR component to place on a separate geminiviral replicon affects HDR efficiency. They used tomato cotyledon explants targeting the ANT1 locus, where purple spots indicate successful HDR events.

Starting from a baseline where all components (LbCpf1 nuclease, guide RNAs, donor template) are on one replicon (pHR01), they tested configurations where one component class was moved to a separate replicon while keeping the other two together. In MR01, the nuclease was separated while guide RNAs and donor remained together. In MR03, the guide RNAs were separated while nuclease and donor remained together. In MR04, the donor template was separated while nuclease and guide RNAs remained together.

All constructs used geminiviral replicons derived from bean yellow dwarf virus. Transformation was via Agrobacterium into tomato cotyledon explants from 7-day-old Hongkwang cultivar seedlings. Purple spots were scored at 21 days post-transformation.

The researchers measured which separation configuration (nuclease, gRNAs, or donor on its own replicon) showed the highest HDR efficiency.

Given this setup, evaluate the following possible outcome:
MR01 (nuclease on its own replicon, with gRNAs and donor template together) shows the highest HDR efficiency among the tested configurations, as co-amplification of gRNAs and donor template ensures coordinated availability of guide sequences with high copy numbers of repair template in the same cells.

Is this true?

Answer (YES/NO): NO